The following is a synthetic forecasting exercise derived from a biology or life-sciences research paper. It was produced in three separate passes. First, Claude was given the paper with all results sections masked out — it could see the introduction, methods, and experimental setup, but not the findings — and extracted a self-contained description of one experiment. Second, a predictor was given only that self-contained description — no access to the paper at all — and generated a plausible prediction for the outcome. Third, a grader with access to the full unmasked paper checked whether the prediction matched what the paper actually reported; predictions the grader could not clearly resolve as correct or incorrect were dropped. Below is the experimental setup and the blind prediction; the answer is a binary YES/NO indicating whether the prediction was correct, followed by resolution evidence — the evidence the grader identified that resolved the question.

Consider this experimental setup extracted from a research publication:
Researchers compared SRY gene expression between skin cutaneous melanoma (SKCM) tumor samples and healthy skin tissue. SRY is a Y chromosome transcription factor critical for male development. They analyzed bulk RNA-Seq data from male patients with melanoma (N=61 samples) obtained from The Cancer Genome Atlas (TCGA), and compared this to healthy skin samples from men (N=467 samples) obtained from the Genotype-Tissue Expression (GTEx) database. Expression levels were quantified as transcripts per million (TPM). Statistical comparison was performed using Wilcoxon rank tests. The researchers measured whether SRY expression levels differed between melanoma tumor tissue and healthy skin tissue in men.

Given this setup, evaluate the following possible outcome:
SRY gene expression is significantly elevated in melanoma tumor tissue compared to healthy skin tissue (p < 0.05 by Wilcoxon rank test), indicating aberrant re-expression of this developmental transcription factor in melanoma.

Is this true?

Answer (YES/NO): NO